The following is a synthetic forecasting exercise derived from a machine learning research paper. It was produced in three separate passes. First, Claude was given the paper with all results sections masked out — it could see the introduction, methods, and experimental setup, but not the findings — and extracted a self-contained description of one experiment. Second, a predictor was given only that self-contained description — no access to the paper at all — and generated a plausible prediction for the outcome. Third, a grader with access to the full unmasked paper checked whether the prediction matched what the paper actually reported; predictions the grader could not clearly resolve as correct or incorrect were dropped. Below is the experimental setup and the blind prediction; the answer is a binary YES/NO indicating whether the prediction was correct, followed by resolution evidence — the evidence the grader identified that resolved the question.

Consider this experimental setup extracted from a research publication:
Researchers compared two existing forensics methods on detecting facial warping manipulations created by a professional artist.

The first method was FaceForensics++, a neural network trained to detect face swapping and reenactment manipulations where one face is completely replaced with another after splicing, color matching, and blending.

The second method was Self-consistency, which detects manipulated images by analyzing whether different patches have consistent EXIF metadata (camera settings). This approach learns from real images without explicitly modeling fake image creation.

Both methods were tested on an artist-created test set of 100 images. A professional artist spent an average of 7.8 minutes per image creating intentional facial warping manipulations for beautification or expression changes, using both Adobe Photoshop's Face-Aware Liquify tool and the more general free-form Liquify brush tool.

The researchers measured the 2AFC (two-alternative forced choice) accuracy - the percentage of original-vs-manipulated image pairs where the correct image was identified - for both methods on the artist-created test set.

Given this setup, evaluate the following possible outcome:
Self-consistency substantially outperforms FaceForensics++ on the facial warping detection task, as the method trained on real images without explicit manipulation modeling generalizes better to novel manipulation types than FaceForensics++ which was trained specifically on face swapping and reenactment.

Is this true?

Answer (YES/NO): YES